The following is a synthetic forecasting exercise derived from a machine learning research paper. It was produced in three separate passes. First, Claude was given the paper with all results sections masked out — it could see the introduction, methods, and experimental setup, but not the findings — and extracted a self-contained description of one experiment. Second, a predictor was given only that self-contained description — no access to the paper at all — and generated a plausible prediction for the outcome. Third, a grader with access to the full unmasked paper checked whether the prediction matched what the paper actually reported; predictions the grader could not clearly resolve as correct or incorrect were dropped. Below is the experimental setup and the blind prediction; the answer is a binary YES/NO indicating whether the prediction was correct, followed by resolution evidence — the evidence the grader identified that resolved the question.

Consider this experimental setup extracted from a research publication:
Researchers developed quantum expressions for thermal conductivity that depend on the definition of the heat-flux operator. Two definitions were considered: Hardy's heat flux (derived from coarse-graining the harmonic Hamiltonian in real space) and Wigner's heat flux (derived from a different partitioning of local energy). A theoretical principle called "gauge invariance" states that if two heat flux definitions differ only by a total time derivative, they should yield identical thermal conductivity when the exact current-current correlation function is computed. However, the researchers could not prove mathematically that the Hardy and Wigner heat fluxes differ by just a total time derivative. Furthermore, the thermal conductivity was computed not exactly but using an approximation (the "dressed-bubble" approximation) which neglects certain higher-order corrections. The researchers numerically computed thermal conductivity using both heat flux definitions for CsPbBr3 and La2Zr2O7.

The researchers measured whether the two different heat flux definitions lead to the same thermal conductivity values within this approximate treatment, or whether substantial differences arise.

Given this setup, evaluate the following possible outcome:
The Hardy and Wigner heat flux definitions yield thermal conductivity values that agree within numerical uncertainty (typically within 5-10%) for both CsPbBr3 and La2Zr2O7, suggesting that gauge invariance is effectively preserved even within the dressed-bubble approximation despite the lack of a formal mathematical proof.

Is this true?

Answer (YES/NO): NO